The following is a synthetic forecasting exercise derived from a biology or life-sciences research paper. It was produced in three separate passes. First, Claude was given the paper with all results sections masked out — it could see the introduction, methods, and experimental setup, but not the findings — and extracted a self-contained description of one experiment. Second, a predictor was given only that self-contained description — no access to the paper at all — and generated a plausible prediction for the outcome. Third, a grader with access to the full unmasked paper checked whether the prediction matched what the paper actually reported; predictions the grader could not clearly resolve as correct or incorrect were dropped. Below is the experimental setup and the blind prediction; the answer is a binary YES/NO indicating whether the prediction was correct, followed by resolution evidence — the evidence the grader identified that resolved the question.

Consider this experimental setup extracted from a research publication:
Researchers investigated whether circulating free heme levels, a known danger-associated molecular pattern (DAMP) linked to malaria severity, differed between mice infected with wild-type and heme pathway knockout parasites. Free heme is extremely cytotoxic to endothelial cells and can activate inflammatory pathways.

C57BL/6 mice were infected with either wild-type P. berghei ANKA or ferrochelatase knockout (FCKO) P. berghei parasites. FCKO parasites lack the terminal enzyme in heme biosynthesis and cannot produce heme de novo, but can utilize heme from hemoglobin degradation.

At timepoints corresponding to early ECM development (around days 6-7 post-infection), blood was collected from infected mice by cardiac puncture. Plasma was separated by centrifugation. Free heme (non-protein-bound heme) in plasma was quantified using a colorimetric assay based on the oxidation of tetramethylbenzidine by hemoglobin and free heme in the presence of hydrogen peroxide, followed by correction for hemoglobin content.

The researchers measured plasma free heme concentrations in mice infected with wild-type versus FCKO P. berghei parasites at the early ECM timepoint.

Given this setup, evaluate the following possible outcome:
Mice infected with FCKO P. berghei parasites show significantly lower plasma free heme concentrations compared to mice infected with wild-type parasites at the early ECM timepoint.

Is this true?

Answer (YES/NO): YES